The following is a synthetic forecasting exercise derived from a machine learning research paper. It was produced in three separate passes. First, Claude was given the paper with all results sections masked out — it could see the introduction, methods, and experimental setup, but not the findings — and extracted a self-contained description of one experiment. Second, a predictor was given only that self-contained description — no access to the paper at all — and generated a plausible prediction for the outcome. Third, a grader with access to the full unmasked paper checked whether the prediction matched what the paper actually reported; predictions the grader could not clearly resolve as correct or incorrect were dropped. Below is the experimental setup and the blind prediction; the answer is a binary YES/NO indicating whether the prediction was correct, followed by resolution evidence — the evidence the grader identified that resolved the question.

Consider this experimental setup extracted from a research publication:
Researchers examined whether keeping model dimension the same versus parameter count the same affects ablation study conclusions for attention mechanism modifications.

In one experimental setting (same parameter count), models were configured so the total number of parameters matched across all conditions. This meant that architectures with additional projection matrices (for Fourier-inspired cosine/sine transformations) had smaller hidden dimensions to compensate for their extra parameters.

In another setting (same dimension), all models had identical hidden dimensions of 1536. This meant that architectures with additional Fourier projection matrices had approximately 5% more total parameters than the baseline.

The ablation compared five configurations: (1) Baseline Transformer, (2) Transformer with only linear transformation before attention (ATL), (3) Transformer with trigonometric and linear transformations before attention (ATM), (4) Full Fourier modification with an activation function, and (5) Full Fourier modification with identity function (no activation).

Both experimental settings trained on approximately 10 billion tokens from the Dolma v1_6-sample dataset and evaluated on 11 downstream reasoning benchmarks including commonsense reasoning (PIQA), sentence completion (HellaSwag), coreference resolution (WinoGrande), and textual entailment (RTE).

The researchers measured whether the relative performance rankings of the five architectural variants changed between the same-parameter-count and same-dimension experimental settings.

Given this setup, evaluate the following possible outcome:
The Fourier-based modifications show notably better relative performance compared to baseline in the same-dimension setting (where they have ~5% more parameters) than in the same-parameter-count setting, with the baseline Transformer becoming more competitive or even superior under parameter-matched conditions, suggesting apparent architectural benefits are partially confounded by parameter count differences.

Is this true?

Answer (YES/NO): NO